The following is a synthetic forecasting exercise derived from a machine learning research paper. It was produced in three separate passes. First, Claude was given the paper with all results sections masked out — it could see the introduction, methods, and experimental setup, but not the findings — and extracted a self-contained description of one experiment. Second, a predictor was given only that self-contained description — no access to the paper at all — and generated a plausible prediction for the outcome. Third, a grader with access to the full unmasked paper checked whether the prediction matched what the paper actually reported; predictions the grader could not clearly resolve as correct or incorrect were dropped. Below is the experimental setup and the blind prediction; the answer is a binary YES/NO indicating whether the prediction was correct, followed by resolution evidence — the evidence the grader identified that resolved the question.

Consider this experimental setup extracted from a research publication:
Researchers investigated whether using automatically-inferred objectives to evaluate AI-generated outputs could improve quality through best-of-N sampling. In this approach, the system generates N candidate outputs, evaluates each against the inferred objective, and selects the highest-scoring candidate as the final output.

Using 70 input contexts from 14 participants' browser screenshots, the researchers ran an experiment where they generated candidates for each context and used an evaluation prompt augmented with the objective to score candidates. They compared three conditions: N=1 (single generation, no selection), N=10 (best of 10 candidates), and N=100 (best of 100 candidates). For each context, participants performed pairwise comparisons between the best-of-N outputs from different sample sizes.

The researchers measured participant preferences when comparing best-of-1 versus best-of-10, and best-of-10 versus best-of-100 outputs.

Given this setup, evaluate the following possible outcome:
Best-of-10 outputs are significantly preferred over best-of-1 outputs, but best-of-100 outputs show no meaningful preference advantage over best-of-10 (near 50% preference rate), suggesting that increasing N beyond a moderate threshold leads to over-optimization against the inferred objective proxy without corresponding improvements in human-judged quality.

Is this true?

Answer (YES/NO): NO